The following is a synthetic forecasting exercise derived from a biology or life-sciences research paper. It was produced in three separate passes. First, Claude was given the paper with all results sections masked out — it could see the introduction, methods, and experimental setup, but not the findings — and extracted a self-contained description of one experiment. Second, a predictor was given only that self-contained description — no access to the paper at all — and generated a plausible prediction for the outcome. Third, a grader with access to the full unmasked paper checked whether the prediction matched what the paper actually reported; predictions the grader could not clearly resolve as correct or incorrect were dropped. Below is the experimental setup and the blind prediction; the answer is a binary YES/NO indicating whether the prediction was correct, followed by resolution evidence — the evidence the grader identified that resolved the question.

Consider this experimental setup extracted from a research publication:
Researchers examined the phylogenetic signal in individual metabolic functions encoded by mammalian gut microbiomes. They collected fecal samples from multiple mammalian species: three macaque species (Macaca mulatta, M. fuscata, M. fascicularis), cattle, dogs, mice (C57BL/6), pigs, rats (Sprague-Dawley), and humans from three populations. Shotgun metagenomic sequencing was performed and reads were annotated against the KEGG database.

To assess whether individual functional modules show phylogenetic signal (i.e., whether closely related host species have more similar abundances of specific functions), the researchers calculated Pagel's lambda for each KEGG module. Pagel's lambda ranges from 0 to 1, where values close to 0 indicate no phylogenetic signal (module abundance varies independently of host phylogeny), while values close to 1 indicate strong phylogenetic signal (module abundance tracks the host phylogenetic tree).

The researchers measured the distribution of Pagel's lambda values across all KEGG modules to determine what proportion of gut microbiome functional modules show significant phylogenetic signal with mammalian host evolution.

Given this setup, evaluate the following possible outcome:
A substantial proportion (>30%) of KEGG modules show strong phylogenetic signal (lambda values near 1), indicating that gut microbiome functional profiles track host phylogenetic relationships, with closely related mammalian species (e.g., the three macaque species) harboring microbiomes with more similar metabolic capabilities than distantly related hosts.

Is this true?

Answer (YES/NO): NO